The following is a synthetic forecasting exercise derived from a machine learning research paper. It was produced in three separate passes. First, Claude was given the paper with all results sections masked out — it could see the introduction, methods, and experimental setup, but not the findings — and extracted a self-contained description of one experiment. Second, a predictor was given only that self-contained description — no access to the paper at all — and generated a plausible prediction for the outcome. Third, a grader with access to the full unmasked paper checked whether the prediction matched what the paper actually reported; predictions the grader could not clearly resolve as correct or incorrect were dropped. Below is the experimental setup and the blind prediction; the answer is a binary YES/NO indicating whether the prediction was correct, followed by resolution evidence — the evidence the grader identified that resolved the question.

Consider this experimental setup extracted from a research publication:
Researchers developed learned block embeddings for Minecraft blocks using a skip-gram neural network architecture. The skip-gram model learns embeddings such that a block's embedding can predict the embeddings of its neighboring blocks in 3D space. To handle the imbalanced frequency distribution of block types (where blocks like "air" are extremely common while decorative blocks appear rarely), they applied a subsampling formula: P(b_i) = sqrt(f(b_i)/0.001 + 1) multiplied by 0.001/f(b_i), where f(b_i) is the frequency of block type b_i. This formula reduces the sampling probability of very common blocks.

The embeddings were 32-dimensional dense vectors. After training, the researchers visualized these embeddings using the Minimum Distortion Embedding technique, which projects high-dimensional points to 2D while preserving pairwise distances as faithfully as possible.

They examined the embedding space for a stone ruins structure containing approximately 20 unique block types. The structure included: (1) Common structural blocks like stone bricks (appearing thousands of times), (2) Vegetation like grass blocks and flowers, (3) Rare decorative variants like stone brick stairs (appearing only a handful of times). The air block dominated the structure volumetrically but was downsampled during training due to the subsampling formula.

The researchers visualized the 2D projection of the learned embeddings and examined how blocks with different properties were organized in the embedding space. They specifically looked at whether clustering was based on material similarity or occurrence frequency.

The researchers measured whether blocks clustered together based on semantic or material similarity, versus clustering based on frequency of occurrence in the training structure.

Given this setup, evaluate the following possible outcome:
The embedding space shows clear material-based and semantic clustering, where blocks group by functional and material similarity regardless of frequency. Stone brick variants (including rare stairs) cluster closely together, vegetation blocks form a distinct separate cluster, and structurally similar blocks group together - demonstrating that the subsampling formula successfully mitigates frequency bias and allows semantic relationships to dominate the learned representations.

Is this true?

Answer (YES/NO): YES